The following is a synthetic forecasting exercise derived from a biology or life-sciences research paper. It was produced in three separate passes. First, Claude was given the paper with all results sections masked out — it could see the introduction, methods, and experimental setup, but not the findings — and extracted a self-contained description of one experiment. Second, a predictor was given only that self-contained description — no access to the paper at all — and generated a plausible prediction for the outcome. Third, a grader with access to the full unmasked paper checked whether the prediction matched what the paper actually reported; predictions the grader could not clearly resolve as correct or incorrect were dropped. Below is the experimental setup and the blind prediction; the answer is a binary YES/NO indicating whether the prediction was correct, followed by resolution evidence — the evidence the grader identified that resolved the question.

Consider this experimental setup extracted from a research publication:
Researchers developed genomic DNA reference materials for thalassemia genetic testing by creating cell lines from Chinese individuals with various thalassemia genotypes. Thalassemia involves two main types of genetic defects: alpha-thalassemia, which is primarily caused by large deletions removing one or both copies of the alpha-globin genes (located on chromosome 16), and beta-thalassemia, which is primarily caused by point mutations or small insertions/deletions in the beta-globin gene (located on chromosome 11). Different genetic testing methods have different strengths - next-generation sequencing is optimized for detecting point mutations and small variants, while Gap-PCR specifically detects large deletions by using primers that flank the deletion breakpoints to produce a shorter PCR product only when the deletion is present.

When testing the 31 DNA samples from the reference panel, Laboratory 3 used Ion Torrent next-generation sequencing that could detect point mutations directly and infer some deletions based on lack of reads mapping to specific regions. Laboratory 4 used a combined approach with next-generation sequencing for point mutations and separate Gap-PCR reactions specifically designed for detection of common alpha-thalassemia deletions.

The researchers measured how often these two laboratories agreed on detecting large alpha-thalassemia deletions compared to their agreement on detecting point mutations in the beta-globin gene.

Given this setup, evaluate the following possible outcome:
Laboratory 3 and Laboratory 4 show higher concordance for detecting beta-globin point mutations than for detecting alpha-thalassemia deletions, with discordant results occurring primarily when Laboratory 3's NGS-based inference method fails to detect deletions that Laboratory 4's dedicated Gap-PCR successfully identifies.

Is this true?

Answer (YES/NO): NO